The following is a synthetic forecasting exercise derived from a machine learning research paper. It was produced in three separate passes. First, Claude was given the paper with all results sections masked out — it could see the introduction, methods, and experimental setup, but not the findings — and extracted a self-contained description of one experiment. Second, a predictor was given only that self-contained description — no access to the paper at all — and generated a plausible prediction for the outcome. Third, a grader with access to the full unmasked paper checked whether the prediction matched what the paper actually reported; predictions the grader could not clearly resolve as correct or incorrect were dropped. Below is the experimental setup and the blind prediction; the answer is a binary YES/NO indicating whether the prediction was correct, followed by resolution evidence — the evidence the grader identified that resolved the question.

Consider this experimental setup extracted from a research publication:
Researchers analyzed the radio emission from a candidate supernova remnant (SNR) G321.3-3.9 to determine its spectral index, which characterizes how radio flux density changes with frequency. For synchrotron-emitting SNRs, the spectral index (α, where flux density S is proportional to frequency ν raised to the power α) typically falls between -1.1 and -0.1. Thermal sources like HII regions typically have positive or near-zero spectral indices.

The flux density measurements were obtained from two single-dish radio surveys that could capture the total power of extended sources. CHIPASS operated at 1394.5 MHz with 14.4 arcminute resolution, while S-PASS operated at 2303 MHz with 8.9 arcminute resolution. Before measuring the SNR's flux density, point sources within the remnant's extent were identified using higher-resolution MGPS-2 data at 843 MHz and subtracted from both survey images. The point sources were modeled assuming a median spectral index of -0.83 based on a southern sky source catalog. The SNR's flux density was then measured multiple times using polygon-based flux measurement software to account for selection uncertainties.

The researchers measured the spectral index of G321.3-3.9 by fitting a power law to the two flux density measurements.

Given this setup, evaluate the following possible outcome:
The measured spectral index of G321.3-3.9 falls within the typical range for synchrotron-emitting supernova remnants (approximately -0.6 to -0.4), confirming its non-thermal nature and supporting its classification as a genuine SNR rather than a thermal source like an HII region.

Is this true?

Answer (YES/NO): NO